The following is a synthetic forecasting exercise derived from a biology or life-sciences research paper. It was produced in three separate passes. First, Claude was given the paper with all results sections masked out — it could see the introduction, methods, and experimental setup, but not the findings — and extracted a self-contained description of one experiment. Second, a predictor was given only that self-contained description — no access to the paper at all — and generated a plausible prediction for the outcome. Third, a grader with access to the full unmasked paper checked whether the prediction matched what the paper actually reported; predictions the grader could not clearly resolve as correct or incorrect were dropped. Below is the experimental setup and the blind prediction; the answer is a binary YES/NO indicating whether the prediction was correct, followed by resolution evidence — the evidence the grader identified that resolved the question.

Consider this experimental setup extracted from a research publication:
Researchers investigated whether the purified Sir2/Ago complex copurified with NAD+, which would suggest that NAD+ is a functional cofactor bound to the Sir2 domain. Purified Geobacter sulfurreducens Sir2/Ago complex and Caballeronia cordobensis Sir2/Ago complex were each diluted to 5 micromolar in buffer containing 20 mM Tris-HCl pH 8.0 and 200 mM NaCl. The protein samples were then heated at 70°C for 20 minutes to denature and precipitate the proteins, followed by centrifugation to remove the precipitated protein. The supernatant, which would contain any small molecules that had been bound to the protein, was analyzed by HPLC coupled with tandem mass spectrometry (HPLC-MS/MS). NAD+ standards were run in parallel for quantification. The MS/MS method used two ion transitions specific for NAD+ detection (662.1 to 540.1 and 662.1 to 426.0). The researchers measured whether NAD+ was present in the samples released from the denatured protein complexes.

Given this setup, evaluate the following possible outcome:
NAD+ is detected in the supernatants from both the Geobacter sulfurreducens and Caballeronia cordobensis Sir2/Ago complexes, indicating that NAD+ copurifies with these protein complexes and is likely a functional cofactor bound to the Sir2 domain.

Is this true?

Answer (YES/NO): YES